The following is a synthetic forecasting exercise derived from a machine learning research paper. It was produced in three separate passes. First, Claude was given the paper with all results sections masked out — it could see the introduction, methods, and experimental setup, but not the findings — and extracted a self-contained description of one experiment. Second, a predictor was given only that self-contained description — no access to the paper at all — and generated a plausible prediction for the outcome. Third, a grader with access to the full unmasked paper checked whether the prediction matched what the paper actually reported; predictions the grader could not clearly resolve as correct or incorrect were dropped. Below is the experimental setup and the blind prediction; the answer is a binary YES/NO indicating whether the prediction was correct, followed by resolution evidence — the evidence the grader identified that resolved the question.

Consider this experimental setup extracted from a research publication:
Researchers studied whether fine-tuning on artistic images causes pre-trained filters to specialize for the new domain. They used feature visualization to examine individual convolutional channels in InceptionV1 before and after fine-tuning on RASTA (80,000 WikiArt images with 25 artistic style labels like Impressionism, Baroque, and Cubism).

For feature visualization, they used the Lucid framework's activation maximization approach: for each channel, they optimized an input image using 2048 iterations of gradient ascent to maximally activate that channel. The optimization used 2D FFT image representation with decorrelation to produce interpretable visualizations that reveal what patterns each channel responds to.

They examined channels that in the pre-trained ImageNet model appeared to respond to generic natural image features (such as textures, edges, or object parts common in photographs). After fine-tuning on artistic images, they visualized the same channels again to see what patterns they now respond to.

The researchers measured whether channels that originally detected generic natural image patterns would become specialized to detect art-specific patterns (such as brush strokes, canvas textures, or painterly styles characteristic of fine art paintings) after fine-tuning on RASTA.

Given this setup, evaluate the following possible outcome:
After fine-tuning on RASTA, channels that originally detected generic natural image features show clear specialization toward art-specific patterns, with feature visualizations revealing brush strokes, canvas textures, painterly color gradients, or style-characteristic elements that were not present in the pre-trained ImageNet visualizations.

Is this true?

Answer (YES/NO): NO